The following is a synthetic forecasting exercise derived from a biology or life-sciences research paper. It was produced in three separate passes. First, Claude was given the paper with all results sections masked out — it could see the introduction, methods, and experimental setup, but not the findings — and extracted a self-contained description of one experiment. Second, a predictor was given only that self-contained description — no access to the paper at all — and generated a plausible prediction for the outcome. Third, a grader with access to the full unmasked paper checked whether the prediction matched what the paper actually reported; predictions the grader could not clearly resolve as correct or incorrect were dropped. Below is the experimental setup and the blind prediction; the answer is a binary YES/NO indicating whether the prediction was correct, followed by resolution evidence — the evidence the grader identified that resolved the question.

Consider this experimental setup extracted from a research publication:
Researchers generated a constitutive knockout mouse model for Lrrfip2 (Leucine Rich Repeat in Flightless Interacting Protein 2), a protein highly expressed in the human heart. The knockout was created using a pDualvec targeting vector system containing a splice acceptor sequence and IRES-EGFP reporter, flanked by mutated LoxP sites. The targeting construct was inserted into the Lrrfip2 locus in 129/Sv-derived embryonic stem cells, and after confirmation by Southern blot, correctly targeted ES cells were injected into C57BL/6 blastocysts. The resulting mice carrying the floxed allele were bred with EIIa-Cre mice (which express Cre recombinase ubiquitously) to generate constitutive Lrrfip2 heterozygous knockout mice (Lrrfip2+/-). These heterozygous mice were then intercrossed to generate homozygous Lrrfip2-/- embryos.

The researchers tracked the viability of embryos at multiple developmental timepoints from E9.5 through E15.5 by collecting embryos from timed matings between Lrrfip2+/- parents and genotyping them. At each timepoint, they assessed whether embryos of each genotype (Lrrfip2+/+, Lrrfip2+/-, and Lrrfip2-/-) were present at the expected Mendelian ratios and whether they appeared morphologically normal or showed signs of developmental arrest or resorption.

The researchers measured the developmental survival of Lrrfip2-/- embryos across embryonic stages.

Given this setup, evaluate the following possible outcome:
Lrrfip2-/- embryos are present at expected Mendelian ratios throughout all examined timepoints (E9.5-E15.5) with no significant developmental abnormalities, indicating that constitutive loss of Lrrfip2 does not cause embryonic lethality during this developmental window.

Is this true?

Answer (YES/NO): NO